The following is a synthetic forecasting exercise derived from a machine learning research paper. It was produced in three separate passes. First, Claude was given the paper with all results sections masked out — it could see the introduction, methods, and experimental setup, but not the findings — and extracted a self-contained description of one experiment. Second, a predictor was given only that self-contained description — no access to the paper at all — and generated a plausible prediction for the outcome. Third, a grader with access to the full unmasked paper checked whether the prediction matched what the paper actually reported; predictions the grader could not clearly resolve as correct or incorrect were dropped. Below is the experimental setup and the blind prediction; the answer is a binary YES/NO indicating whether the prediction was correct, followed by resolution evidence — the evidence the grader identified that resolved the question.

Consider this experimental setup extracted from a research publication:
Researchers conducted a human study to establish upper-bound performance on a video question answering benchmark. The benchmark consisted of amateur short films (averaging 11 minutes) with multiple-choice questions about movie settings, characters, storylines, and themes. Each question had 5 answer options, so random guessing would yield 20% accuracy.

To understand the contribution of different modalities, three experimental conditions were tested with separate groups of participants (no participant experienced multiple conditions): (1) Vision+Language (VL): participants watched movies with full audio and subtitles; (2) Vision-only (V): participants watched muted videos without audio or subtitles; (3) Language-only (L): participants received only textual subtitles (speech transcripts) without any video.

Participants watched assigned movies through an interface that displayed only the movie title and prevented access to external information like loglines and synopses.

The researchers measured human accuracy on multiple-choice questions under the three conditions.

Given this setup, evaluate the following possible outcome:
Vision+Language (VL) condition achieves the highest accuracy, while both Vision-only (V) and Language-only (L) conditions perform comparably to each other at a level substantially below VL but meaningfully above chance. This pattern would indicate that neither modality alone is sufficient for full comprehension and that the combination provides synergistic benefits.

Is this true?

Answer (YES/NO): NO